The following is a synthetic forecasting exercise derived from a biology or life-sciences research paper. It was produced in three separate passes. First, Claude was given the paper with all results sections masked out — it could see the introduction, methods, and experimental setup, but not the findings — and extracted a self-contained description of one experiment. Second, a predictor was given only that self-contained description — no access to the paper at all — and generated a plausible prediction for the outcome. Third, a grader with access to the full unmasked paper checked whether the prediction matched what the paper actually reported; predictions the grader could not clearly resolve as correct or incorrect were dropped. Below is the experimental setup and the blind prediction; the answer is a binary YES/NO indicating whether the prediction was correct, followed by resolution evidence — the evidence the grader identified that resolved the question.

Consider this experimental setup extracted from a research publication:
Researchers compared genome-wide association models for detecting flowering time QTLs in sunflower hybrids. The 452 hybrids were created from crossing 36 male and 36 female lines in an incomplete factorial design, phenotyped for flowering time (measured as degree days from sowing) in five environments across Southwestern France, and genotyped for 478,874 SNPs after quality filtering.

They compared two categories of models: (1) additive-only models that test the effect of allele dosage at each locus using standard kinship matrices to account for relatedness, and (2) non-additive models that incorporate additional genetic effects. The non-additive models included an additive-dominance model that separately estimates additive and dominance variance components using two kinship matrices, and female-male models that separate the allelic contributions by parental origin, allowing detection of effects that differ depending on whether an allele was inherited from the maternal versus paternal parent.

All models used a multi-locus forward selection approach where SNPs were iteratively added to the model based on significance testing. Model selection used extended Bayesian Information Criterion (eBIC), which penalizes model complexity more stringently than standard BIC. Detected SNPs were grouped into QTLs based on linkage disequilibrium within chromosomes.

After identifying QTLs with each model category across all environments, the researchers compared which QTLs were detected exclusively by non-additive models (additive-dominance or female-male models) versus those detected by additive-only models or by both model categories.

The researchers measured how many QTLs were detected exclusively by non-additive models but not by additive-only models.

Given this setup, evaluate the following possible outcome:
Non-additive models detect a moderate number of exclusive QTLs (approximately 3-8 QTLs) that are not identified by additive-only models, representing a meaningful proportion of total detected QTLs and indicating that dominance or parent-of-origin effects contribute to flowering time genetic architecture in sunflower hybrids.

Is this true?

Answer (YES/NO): NO